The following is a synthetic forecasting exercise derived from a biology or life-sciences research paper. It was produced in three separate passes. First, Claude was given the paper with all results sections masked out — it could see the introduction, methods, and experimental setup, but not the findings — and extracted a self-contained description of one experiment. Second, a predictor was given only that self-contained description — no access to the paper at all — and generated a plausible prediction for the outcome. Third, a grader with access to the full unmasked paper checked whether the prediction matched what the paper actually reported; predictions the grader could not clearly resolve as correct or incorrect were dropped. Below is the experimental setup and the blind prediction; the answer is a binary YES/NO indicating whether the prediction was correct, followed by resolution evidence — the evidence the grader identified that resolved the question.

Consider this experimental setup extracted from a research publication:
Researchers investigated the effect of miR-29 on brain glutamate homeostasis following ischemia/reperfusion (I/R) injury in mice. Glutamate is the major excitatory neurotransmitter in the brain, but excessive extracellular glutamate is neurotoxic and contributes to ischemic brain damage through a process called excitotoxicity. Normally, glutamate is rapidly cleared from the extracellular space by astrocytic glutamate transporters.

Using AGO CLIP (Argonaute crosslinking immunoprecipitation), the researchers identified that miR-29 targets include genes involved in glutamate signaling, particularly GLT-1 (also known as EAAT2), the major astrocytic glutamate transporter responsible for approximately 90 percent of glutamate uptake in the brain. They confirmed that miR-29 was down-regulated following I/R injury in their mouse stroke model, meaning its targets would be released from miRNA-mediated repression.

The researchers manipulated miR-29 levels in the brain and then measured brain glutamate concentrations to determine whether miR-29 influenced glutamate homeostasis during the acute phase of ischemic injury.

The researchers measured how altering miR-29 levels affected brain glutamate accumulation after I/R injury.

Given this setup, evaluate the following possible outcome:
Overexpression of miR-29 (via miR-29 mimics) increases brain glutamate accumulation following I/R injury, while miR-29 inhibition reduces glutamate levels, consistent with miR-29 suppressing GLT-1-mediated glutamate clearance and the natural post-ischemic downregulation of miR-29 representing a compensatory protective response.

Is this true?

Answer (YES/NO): YES